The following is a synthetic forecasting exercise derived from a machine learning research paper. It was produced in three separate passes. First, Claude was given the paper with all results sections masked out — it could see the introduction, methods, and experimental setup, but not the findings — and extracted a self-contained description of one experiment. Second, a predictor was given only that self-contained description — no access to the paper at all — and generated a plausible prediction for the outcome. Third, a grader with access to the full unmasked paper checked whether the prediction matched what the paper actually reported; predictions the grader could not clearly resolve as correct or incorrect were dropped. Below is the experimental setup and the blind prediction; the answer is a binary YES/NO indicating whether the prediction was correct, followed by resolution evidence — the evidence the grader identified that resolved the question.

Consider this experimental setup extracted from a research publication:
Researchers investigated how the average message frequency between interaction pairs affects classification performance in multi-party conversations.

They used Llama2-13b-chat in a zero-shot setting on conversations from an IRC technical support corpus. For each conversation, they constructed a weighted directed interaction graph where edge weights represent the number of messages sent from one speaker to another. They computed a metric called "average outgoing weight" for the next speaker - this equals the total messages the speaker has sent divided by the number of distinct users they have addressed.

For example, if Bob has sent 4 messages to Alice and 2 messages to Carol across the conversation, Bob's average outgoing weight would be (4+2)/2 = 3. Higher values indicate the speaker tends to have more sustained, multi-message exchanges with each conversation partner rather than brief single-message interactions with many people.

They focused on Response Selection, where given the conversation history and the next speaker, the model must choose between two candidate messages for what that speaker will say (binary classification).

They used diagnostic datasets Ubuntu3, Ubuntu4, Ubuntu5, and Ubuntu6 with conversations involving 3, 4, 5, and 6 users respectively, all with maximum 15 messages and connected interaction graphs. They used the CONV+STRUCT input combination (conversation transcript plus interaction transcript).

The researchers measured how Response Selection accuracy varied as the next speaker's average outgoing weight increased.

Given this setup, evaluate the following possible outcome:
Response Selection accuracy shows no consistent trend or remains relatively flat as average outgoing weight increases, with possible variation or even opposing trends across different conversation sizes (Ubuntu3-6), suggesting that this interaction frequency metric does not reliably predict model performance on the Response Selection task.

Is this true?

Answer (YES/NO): YES